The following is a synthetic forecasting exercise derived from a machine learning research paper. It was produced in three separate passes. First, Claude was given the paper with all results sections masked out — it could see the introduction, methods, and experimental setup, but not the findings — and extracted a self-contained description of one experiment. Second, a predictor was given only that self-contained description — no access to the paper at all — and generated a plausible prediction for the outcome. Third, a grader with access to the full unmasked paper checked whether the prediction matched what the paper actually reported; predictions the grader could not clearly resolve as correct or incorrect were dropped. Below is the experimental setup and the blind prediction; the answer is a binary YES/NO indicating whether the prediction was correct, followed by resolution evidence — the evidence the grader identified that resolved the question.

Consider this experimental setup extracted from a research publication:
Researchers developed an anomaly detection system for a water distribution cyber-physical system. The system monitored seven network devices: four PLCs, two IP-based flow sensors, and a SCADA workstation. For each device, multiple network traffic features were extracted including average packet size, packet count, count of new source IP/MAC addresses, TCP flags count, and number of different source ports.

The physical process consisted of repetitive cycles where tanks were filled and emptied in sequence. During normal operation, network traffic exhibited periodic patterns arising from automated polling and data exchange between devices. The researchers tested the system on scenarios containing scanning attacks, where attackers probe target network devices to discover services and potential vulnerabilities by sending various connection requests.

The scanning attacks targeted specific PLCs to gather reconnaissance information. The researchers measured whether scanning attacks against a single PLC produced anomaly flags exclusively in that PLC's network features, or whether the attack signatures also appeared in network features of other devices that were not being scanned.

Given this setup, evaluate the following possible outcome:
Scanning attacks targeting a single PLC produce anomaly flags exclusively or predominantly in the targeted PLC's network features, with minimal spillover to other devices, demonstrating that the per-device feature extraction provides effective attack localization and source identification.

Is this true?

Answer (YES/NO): YES